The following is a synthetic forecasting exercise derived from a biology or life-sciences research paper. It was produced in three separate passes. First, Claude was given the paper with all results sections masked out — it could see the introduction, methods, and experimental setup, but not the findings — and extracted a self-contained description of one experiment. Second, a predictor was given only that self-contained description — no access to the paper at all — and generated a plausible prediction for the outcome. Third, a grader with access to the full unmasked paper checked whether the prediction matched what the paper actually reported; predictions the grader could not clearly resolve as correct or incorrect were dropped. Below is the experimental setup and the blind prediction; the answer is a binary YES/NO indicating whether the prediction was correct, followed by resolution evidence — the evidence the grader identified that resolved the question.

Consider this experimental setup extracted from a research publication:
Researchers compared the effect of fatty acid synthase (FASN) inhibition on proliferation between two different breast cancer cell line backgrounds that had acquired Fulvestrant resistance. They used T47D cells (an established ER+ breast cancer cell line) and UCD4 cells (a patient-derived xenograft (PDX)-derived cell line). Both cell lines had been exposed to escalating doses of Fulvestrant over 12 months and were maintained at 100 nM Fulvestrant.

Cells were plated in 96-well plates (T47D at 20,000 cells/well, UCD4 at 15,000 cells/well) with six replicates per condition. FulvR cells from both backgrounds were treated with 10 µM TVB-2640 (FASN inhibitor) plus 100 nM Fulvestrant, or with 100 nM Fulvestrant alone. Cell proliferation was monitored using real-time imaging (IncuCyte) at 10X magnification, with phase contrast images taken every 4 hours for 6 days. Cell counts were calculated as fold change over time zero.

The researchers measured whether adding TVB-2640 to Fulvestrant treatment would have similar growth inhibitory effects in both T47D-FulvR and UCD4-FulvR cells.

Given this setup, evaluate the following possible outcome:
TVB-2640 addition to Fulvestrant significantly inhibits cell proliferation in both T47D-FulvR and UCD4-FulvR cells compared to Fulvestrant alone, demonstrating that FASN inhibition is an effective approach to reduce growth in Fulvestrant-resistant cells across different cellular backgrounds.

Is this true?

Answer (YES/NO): NO